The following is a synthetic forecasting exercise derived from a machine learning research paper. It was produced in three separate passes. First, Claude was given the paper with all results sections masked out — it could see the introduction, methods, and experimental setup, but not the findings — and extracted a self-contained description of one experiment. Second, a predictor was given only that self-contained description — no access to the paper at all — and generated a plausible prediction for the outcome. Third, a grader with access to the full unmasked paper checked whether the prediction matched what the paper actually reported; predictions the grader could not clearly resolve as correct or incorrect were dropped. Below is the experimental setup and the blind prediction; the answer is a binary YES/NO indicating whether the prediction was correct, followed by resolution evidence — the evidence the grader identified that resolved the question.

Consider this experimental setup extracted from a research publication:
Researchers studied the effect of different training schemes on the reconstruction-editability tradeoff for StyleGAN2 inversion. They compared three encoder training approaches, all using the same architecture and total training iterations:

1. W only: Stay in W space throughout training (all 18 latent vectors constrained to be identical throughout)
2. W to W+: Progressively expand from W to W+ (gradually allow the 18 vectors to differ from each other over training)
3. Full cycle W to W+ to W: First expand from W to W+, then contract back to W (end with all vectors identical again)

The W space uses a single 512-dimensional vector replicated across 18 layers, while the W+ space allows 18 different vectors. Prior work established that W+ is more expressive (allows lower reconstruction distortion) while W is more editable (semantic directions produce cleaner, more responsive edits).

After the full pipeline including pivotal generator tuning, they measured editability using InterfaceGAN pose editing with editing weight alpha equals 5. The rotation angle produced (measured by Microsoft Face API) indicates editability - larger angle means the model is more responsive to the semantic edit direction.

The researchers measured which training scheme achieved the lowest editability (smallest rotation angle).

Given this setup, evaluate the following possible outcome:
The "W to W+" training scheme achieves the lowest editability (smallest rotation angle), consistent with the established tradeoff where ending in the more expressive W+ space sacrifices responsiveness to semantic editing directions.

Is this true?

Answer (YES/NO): YES